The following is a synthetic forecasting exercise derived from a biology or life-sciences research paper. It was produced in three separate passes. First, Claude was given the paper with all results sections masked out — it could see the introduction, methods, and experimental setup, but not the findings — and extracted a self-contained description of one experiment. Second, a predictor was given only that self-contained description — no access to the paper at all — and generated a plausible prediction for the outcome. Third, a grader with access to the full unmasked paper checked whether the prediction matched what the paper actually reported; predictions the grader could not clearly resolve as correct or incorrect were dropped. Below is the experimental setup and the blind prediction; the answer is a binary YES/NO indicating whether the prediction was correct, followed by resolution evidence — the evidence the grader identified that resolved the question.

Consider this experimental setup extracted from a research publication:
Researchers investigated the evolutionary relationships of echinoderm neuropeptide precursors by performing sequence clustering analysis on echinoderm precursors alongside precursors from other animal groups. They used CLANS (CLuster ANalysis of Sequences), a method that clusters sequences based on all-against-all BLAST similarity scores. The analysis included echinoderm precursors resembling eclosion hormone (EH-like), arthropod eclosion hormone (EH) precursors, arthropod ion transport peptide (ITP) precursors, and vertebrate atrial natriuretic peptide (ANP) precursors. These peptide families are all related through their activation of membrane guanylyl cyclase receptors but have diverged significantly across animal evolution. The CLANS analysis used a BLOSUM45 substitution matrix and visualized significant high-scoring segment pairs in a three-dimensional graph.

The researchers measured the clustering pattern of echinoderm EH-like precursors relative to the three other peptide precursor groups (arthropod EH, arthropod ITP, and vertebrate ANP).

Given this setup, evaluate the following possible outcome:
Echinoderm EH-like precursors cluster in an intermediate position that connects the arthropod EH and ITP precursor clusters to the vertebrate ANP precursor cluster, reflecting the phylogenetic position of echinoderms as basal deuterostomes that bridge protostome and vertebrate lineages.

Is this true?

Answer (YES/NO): NO